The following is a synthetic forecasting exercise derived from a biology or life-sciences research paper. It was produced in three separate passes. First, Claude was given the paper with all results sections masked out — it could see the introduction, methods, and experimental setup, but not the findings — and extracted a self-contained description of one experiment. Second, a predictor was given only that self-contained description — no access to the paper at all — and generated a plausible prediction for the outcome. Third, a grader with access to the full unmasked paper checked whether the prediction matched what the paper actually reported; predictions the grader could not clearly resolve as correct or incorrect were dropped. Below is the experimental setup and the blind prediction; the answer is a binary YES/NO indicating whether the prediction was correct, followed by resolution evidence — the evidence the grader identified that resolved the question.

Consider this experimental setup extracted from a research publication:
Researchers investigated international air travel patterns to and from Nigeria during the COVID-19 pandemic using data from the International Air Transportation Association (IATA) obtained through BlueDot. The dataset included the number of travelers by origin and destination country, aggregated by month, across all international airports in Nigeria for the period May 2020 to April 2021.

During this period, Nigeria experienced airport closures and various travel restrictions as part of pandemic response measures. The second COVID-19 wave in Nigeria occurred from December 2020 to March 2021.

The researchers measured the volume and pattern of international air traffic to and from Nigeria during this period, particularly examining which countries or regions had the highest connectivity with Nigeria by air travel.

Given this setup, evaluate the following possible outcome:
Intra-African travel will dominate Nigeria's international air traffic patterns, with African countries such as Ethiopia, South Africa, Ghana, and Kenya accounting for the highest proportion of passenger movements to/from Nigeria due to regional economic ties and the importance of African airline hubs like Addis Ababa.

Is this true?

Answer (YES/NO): NO